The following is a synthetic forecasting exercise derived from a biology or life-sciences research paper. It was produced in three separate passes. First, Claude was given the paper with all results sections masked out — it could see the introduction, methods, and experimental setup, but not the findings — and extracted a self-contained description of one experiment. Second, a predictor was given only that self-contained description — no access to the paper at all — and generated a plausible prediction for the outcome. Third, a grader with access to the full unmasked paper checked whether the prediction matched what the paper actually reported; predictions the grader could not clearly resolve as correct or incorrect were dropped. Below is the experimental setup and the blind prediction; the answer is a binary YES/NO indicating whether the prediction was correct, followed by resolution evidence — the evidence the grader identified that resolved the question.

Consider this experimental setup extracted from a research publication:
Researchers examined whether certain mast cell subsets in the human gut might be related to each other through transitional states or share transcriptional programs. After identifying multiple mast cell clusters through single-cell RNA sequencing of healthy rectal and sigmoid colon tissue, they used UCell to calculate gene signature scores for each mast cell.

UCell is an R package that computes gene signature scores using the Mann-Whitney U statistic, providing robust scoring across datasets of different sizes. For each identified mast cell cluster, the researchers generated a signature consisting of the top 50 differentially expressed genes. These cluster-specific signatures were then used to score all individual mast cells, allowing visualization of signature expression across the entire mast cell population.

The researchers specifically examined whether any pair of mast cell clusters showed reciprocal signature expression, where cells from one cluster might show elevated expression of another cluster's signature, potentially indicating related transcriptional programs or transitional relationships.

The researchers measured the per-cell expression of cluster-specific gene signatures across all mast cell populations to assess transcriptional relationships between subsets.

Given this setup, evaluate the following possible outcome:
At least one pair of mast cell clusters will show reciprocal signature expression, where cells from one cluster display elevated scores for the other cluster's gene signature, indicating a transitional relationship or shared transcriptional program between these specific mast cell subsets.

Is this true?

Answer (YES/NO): YES